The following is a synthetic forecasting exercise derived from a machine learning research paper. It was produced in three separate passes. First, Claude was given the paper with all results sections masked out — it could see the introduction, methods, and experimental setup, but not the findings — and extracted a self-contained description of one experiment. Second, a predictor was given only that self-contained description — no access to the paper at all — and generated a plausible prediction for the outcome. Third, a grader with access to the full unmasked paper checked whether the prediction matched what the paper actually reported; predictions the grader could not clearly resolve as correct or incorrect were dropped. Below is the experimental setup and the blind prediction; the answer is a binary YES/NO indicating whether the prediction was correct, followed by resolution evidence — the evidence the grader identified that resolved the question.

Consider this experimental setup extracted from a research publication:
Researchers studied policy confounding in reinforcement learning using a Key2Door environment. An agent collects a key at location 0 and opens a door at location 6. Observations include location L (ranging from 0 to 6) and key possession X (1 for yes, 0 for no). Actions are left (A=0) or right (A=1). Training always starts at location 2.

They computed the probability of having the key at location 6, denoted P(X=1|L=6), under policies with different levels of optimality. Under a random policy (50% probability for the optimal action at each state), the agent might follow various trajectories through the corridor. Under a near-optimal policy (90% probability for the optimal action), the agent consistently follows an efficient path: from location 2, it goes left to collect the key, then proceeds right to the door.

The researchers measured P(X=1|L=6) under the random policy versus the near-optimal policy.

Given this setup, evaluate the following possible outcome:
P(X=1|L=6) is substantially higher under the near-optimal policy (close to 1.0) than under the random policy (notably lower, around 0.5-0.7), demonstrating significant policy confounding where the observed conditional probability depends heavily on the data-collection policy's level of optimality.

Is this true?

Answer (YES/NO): NO